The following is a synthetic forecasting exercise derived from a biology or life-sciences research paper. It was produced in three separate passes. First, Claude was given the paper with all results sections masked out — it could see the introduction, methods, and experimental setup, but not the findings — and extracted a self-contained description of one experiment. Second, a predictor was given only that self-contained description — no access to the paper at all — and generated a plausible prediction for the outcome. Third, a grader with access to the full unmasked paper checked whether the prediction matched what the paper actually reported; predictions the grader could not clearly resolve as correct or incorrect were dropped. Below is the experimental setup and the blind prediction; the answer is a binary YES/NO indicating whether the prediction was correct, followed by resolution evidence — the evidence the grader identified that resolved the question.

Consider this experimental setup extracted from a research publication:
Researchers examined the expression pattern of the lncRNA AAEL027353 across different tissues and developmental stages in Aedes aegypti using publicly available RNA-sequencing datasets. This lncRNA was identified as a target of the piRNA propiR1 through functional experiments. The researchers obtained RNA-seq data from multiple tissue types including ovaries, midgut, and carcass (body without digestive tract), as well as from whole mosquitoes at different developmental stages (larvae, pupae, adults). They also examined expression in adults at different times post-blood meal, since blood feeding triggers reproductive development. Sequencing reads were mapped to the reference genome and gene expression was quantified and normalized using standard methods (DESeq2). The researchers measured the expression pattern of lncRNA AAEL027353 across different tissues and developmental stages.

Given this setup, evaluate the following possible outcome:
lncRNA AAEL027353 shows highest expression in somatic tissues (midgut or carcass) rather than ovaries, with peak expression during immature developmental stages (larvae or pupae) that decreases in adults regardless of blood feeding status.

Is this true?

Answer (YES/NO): NO